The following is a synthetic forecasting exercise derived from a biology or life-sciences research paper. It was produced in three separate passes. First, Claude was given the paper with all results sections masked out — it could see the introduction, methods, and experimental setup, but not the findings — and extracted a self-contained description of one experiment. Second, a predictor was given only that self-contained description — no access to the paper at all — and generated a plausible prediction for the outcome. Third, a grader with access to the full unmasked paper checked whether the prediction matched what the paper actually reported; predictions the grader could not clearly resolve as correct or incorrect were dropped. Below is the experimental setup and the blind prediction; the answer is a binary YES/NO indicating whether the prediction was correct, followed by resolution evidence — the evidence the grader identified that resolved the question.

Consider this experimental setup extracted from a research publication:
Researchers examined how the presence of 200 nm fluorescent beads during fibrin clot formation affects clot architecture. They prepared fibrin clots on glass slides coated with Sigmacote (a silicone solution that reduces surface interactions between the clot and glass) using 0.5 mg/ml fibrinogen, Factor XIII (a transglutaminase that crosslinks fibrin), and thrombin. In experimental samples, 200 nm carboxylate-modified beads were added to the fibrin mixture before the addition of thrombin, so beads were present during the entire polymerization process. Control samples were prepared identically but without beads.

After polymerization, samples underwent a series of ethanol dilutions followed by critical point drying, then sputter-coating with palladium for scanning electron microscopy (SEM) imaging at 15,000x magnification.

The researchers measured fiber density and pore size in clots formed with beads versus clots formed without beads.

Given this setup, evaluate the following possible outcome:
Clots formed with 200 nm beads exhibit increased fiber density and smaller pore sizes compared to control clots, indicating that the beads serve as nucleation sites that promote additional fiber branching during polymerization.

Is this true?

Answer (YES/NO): NO